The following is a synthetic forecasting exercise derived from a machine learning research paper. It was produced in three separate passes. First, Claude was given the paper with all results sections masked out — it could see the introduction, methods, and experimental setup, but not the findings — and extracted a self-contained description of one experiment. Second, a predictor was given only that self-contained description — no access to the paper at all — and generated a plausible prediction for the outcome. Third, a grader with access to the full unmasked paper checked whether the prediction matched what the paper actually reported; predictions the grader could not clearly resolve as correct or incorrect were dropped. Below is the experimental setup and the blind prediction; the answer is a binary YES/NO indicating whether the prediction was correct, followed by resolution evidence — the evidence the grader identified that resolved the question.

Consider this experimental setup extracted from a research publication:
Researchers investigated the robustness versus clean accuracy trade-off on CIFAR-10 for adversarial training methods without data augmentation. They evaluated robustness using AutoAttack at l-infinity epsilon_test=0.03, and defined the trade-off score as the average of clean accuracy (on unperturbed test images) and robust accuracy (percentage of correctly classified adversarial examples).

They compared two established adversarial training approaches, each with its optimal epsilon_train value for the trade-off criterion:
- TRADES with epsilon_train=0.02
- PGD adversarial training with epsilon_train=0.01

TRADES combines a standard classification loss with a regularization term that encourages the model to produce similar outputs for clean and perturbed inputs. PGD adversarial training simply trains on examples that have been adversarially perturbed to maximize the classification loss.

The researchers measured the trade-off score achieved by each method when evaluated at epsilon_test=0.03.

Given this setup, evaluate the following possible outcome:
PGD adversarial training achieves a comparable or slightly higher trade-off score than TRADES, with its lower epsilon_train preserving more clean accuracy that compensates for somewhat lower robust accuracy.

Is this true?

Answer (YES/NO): NO